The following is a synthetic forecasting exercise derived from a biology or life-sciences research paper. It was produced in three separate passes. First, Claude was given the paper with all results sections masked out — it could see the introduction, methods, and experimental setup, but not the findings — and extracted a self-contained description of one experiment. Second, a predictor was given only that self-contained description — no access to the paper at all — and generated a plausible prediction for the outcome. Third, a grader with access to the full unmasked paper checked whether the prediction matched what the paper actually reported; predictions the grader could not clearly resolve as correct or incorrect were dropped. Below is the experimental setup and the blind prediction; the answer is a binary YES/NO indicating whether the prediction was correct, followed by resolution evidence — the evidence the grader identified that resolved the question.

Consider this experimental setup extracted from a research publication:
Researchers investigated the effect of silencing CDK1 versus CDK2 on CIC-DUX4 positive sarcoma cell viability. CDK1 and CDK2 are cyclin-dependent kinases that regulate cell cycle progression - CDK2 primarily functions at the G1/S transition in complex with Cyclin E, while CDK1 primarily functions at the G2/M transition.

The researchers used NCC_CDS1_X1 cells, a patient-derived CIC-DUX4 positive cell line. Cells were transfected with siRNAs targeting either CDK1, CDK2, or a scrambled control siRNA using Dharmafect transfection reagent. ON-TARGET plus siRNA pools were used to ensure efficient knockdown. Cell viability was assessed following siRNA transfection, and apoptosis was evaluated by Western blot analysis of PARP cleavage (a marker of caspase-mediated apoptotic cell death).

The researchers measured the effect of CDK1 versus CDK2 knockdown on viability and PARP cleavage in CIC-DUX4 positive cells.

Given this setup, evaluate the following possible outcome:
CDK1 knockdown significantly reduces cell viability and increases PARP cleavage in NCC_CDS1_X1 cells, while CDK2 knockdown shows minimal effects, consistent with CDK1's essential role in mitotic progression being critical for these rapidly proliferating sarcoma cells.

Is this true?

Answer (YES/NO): NO